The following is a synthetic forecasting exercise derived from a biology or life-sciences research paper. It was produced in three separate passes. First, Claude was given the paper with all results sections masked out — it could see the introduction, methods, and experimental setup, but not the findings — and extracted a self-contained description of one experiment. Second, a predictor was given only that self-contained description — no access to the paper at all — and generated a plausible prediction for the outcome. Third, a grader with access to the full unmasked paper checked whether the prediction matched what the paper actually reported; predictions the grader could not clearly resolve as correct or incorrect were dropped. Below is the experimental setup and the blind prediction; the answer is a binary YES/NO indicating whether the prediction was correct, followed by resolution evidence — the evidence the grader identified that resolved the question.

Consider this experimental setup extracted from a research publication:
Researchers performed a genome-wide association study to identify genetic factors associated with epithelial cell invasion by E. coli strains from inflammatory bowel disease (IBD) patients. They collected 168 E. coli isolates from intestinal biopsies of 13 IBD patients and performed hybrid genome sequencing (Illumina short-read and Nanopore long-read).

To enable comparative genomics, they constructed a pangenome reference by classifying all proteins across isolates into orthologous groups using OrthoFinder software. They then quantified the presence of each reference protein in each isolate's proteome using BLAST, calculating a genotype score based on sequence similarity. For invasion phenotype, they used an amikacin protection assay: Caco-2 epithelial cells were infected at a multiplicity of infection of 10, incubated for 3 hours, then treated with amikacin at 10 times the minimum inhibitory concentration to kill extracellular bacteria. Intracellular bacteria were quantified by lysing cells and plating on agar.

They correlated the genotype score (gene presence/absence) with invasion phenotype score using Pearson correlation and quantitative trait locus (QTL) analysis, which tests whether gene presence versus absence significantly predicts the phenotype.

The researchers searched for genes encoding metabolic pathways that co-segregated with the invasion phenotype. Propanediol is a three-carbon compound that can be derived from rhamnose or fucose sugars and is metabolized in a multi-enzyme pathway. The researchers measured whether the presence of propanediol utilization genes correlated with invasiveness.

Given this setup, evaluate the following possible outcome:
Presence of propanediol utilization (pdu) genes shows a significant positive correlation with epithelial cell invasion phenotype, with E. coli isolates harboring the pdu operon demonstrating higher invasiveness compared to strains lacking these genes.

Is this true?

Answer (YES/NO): YES